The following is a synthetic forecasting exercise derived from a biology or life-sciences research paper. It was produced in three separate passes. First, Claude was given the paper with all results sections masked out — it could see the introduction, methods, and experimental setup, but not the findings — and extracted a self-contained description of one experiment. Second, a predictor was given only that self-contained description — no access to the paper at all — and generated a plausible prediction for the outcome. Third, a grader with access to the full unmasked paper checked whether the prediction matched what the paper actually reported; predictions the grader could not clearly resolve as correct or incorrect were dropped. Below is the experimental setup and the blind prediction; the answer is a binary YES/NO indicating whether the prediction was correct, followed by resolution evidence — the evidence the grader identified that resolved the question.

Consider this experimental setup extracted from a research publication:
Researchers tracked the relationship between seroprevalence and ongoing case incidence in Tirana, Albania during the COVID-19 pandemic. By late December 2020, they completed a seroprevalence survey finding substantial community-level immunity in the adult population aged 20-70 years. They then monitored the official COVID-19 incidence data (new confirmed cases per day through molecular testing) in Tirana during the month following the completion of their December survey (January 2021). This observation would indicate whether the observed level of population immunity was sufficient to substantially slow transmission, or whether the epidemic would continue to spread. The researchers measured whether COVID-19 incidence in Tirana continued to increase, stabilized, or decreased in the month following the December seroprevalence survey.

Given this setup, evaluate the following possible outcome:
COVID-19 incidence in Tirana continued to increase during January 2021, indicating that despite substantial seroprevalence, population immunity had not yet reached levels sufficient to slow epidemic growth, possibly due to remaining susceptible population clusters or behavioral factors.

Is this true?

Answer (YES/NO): YES